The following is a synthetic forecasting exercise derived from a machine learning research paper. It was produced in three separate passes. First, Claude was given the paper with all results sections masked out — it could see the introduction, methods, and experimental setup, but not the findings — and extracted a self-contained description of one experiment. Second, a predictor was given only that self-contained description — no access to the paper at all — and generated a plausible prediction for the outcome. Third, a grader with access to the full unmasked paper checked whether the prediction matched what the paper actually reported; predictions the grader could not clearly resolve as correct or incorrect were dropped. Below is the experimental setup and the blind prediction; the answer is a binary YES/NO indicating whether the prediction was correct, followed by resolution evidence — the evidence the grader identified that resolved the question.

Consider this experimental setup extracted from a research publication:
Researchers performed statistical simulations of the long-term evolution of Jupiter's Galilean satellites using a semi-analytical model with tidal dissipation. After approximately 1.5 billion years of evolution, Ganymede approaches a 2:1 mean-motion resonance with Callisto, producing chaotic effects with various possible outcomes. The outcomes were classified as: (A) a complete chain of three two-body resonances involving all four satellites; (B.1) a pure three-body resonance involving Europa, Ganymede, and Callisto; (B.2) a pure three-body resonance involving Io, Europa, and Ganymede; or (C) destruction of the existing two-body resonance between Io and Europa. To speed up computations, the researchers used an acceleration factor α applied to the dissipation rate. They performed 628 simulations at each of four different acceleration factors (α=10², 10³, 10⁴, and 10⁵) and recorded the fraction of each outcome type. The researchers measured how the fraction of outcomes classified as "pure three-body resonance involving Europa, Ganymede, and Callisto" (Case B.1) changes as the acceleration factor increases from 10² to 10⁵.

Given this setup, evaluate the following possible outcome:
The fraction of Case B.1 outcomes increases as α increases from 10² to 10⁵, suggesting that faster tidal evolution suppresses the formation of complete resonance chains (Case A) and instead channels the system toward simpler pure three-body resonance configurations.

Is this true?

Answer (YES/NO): NO